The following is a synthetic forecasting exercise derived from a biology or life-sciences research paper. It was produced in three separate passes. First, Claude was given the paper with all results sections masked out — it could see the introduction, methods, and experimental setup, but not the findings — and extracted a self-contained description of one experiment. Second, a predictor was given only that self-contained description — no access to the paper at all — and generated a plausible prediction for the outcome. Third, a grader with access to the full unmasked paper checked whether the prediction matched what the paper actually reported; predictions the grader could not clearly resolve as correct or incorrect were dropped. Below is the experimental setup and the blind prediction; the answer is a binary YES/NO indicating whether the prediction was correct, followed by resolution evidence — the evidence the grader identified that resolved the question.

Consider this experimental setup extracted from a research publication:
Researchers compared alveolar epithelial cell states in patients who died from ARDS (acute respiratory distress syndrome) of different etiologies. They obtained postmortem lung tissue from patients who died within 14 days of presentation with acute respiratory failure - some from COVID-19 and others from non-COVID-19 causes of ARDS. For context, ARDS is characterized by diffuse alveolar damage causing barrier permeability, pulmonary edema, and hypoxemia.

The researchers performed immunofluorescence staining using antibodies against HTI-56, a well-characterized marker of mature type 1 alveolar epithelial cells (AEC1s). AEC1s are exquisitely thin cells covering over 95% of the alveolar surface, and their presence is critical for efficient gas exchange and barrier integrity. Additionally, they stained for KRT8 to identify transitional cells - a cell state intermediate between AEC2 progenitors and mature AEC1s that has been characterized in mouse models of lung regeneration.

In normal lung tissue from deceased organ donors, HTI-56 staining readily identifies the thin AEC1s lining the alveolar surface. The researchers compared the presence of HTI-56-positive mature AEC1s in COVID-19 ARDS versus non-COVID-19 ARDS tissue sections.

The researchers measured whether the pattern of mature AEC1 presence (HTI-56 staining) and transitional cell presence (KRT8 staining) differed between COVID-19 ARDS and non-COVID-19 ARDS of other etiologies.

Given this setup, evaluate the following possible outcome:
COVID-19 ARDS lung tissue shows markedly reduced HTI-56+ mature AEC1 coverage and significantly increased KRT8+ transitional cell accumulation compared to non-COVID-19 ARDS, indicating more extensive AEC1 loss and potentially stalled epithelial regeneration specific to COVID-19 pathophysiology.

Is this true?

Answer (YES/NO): NO